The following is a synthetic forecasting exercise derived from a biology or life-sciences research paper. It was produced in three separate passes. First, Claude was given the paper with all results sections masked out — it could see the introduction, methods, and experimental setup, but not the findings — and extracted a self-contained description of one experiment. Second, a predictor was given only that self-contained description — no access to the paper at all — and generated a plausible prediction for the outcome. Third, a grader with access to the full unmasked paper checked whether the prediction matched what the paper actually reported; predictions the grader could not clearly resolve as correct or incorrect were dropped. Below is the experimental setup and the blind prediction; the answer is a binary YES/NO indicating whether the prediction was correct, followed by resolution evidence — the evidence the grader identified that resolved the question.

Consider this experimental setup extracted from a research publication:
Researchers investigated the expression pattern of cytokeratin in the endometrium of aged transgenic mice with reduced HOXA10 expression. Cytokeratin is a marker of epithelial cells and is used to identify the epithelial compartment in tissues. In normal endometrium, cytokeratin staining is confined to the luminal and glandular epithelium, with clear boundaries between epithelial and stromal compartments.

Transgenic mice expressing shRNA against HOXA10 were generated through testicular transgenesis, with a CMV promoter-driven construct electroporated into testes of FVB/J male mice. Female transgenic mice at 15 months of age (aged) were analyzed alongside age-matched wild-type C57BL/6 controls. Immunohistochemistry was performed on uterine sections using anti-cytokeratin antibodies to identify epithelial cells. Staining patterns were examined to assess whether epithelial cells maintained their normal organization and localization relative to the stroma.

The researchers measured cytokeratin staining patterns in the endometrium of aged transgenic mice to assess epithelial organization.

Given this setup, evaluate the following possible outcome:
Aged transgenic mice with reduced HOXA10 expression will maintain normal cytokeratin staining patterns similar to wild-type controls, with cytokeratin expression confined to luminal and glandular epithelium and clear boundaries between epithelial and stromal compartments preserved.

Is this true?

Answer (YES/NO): NO